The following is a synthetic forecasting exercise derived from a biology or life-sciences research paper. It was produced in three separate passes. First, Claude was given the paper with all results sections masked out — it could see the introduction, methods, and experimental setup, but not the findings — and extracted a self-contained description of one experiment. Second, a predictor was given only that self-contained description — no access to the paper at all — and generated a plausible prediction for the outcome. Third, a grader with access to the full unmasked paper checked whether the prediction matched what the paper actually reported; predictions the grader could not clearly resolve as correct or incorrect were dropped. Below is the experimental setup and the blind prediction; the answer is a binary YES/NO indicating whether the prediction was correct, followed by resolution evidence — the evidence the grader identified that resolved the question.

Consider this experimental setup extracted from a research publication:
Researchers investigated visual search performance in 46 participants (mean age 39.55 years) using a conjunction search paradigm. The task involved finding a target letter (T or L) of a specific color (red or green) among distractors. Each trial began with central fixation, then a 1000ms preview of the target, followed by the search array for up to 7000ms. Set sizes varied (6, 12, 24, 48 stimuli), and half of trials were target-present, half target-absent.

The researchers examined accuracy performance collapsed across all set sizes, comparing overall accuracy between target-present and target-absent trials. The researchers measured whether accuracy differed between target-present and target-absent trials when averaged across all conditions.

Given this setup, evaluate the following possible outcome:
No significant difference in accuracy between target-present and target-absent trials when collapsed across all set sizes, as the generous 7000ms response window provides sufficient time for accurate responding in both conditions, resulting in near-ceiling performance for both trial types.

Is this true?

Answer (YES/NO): NO